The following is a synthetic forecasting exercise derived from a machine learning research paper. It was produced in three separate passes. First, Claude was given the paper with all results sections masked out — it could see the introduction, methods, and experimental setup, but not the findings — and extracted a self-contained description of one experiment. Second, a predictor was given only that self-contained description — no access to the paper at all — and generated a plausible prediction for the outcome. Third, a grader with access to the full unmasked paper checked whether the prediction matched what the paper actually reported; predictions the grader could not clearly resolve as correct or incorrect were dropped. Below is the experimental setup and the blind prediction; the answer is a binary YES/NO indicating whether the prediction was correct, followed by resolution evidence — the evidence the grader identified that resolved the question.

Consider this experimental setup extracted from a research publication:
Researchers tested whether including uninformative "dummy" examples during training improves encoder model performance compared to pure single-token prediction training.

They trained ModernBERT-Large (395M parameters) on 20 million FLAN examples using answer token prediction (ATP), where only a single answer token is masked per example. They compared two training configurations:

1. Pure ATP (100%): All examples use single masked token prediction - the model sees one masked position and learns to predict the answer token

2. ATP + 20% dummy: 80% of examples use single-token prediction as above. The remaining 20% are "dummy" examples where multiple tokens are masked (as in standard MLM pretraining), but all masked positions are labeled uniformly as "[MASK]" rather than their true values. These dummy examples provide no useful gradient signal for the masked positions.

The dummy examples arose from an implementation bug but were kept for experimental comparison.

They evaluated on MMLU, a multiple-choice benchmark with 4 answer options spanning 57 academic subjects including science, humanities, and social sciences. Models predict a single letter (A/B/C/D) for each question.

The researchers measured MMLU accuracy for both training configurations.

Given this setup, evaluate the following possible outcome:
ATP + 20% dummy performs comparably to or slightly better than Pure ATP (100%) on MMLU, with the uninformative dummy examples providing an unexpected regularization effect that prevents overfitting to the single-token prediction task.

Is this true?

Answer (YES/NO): NO